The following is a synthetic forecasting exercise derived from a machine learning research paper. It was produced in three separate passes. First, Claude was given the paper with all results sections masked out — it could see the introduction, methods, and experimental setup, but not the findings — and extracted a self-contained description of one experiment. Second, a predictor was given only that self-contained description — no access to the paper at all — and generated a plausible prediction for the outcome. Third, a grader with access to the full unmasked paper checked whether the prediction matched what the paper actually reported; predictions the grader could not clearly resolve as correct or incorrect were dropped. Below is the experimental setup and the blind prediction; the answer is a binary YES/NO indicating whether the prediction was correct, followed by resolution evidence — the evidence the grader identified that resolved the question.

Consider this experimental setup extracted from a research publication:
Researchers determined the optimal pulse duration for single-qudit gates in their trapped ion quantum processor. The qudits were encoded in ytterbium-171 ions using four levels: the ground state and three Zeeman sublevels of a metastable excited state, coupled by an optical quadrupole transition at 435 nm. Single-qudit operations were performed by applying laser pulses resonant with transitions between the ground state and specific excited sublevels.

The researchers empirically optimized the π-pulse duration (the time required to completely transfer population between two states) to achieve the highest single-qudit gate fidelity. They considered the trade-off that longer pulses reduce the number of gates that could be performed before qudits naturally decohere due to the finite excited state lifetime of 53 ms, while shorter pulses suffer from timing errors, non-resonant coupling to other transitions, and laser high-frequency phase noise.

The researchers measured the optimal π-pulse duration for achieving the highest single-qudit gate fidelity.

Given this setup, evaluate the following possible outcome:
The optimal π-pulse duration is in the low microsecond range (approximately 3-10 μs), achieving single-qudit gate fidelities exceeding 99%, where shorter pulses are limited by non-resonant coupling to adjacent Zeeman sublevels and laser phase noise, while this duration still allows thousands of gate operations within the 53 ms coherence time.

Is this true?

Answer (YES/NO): NO